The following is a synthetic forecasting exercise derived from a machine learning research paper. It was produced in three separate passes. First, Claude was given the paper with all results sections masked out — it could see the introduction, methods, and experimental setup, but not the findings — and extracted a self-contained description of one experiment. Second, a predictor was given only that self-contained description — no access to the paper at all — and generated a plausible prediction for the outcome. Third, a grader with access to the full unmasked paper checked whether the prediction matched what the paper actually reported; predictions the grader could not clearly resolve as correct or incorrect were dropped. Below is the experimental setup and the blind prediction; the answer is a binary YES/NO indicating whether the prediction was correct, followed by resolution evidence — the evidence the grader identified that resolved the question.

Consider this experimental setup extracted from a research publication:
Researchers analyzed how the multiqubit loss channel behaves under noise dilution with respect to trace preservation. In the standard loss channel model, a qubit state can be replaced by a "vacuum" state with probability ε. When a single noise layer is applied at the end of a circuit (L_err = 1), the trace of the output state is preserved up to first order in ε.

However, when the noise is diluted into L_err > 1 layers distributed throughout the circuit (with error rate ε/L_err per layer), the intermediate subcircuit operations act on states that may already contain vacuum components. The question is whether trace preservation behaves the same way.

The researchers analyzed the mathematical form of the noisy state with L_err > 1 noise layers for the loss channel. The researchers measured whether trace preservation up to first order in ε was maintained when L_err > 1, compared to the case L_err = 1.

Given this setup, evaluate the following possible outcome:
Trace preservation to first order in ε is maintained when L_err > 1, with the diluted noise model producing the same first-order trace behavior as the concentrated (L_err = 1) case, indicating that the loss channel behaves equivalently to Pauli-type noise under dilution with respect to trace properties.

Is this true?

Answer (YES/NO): NO